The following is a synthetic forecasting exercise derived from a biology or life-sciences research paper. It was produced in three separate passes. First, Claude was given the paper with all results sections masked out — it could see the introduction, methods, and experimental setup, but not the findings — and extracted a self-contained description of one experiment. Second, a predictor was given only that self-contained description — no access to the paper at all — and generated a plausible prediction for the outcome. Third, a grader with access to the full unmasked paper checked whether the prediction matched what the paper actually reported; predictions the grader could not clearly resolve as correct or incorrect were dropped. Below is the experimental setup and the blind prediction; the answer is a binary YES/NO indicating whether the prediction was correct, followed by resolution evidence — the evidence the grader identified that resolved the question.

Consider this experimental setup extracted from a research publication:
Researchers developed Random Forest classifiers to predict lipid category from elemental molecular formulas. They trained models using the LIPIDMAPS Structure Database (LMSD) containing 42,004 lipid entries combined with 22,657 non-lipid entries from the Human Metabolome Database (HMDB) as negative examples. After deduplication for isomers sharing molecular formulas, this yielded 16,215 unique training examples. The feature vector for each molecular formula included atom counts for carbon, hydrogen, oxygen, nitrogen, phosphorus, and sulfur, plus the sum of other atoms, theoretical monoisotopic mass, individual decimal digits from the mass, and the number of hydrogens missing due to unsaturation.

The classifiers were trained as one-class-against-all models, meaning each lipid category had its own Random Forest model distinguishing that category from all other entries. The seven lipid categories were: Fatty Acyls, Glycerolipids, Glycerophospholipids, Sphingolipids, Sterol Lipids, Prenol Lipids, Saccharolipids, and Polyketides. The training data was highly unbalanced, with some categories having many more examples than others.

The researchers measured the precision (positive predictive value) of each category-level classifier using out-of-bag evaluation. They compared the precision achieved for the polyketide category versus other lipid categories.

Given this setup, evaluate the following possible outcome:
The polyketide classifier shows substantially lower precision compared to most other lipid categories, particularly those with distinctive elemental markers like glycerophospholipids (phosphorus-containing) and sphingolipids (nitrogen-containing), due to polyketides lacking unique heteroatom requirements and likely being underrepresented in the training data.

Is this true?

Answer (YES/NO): NO